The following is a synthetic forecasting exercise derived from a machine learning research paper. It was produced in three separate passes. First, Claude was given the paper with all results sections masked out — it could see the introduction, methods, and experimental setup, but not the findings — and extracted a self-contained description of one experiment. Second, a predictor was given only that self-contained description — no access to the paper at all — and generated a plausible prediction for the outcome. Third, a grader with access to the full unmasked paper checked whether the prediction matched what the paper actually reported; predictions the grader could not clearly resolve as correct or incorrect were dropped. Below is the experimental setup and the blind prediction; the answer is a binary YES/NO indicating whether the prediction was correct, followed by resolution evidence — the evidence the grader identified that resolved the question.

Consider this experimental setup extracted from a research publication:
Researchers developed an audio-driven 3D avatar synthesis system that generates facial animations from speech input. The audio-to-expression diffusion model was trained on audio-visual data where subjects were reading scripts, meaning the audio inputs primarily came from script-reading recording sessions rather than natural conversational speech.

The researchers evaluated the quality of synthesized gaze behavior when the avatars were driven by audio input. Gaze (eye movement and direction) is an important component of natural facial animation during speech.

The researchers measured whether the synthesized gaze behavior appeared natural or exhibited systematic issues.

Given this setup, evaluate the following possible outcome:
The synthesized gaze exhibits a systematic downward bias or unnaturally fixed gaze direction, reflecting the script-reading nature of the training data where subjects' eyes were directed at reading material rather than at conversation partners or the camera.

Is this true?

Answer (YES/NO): NO